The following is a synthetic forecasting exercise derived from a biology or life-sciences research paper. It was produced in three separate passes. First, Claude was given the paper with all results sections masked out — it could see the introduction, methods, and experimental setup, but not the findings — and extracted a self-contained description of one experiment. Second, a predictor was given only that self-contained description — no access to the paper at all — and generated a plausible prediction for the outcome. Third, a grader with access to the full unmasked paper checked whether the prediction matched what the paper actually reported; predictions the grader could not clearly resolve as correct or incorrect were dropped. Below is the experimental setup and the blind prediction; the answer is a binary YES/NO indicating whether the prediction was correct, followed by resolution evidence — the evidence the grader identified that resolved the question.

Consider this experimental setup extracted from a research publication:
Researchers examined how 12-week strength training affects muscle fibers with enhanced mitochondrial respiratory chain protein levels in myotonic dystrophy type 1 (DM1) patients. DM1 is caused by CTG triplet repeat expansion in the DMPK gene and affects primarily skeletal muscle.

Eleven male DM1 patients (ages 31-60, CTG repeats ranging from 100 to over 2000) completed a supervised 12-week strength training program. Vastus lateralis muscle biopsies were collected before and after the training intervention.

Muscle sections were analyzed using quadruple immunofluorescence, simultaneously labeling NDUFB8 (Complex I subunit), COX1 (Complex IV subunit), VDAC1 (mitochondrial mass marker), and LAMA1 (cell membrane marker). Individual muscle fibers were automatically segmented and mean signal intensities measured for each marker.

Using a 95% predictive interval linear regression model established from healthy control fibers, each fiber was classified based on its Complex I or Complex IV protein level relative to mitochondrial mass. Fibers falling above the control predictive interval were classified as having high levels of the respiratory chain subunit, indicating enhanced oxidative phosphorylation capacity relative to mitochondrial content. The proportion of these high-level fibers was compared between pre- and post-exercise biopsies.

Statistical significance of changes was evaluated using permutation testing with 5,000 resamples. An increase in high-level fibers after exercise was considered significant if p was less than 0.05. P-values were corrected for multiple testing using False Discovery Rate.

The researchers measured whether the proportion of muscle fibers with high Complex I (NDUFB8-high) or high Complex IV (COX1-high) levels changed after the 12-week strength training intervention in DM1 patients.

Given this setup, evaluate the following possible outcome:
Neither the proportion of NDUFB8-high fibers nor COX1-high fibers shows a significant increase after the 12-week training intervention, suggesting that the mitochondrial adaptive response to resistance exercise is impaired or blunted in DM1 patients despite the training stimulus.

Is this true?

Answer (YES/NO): NO